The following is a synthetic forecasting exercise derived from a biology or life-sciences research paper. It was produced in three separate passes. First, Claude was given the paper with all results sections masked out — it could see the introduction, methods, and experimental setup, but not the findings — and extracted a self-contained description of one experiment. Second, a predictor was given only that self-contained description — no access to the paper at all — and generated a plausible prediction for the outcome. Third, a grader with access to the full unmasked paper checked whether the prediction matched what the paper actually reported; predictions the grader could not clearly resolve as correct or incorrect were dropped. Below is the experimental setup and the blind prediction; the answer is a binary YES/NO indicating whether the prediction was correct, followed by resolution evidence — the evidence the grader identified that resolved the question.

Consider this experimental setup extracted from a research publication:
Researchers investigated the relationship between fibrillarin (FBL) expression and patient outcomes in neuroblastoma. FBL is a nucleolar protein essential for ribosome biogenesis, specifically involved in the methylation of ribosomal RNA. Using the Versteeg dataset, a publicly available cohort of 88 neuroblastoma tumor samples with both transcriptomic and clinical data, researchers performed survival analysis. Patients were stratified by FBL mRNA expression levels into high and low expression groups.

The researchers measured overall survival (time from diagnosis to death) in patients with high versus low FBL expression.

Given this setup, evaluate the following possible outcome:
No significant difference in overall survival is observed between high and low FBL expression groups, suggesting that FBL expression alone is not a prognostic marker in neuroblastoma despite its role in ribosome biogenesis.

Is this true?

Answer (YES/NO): NO